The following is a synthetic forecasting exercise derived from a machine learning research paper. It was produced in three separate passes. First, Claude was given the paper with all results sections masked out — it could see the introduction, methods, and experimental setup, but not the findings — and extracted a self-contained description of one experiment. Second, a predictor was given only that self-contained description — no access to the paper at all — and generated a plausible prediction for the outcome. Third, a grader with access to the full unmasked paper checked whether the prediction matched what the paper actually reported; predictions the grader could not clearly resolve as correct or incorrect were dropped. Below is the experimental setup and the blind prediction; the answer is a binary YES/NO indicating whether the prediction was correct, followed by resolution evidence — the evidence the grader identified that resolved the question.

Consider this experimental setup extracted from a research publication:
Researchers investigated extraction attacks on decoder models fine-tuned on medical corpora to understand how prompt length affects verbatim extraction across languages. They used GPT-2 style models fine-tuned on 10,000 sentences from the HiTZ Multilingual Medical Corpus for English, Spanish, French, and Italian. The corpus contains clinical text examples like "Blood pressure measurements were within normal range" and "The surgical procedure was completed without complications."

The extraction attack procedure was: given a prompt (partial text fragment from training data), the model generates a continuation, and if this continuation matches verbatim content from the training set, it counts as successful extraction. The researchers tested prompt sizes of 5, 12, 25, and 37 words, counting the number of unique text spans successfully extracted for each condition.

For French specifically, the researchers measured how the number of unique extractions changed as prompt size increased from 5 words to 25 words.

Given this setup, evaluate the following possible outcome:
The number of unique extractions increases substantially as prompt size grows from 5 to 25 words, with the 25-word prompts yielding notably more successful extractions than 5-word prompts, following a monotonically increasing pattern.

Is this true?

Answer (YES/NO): NO